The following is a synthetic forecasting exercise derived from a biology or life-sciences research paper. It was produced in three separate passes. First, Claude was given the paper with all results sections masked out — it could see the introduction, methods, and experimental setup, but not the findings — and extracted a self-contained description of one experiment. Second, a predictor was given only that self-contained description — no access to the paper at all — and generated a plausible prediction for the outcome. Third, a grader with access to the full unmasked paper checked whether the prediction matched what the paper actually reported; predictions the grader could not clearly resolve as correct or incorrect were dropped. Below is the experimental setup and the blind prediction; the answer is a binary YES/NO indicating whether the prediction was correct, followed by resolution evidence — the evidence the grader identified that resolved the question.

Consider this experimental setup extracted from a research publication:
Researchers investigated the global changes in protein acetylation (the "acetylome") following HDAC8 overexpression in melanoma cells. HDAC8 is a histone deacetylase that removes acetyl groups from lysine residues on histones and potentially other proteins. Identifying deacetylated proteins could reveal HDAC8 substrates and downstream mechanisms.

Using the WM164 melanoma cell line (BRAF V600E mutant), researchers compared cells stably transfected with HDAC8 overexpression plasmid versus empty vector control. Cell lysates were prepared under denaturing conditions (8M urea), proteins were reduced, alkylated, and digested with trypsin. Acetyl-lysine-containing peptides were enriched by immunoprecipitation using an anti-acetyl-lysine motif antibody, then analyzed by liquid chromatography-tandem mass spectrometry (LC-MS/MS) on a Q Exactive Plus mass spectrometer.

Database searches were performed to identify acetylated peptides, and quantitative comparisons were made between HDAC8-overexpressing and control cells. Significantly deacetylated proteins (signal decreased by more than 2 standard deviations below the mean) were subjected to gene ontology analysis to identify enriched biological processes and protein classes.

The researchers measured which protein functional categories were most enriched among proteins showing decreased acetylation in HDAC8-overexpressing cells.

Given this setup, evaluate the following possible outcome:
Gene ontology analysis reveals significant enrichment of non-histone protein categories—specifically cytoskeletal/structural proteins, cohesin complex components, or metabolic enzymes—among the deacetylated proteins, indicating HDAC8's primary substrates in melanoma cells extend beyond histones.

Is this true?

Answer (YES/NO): YES